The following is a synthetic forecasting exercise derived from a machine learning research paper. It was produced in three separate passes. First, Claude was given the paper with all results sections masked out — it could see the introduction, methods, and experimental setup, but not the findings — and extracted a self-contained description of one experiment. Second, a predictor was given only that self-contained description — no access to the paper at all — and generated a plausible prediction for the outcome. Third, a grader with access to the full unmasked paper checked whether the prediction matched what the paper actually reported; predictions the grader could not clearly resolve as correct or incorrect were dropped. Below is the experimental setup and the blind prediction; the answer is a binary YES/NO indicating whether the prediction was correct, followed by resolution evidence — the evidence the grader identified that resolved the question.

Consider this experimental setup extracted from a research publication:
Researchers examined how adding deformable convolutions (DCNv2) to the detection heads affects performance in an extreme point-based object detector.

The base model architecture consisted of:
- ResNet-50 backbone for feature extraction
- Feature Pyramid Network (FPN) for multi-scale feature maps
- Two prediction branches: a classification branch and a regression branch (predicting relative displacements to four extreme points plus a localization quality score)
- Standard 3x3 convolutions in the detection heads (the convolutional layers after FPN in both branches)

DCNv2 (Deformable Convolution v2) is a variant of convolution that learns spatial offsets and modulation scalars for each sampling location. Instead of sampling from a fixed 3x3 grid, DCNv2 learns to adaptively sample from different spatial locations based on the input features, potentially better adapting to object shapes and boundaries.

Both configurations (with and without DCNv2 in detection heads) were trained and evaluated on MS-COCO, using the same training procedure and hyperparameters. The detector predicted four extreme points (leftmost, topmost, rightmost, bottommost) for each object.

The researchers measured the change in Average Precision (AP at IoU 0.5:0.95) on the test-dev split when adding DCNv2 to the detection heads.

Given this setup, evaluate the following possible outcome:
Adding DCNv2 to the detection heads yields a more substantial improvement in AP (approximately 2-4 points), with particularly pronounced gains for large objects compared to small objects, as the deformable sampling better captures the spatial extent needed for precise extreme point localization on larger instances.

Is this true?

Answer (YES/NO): YES